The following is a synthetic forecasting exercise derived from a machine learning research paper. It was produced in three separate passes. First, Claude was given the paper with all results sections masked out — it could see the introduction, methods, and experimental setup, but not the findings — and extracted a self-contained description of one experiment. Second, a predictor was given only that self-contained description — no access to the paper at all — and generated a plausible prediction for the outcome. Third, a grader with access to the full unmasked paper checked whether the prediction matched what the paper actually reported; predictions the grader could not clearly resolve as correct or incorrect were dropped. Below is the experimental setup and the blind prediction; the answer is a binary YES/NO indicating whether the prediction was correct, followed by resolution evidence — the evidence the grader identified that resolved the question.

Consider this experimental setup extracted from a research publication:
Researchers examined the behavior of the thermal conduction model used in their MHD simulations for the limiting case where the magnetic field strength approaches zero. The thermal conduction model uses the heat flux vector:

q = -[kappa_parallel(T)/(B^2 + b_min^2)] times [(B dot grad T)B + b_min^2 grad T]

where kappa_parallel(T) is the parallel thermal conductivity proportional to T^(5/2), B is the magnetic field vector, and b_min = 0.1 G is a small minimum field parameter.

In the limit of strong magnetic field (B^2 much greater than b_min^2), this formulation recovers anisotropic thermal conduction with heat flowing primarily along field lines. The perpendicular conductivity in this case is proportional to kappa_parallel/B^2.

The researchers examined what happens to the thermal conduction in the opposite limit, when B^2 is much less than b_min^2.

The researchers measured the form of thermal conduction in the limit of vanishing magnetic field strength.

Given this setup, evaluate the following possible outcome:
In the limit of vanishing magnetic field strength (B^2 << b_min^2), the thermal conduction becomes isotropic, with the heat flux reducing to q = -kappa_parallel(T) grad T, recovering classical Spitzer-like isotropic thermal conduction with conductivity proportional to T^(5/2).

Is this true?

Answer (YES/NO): YES